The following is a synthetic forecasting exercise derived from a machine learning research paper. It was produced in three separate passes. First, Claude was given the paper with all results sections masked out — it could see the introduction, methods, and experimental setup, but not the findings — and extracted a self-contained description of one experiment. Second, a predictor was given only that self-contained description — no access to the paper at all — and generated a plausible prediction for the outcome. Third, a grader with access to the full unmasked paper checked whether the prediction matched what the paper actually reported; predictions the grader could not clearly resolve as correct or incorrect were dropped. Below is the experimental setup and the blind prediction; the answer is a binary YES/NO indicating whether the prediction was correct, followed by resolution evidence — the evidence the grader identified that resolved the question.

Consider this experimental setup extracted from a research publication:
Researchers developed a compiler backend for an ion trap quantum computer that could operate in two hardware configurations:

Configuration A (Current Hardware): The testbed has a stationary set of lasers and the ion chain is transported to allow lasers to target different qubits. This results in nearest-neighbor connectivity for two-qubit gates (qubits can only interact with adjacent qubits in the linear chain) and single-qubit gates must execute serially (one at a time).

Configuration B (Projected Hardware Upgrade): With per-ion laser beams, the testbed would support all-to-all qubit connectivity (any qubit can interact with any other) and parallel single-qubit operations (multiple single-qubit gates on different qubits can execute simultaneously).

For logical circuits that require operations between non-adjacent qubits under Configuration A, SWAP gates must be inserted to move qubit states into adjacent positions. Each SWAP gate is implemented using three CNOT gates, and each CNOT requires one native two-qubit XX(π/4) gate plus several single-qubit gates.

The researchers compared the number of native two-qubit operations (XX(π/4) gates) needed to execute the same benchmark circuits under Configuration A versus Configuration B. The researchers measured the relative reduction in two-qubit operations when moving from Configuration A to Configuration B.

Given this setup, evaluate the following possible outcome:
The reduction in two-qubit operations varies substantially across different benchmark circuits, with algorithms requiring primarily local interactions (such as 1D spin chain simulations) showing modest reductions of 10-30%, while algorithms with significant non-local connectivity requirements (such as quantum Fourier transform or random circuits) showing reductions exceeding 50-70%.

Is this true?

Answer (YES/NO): NO